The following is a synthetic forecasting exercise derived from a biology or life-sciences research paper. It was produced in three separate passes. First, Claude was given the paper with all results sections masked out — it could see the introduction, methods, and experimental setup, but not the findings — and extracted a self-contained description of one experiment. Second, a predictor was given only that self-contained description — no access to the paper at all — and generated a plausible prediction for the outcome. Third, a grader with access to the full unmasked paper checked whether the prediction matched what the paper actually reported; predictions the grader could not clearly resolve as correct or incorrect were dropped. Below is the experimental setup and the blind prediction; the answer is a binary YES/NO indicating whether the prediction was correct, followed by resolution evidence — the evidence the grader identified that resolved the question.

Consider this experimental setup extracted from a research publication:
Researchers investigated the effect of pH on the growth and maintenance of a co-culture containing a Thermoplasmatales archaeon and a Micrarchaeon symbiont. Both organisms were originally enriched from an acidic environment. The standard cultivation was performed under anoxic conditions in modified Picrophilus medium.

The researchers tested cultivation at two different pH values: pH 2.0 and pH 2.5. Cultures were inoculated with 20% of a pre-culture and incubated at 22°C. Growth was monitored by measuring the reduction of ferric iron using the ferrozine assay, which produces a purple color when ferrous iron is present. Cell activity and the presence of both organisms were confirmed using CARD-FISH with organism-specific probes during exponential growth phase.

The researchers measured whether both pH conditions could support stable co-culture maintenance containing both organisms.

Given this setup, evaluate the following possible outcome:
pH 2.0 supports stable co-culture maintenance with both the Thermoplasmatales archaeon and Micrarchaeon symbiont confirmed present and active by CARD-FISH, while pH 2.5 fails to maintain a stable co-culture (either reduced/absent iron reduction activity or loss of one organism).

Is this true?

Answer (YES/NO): YES